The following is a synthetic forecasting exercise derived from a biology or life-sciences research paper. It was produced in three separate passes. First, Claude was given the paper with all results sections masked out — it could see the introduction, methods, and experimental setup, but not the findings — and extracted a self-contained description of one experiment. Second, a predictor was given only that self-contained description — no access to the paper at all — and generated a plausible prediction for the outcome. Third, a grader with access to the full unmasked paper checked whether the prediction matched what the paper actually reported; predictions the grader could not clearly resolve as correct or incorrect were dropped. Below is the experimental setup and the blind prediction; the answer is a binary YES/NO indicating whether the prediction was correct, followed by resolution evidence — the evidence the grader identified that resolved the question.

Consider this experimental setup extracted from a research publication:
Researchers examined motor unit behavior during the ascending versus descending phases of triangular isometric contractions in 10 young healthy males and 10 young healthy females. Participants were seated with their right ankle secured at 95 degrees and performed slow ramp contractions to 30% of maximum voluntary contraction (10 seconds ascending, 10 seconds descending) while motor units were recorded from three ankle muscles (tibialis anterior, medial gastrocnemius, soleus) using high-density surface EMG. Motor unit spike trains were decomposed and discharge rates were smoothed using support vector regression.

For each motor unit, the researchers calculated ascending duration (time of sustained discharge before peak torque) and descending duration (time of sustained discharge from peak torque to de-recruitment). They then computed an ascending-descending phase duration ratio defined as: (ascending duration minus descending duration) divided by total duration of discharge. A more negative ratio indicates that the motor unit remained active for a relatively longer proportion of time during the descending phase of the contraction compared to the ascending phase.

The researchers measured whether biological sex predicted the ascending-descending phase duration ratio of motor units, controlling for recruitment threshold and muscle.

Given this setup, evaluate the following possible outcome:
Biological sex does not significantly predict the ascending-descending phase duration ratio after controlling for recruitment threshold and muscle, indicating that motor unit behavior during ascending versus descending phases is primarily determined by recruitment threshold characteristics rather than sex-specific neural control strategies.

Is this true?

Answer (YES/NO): NO